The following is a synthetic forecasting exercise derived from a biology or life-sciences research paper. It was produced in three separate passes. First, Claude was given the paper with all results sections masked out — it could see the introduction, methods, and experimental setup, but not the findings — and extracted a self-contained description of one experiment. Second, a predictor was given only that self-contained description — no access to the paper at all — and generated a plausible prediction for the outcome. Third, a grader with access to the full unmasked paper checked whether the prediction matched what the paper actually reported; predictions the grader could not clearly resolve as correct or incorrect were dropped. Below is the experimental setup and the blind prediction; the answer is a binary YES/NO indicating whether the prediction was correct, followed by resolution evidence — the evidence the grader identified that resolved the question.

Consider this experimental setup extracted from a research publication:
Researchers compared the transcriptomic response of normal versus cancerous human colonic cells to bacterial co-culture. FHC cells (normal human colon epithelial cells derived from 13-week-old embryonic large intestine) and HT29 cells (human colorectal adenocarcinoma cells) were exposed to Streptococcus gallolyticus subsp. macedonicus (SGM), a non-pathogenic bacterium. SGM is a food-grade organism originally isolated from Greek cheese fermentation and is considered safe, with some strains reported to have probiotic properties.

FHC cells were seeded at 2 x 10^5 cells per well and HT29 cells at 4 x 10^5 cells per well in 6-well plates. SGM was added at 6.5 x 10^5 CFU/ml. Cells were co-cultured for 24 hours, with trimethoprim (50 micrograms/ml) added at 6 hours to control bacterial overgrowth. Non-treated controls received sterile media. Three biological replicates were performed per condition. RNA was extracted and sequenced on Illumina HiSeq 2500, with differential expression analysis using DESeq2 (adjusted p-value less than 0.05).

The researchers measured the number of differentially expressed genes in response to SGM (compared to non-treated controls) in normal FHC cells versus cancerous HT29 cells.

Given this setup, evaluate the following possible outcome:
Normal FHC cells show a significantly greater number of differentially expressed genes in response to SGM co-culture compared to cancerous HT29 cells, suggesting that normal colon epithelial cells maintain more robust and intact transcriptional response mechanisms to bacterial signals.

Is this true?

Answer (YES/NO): NO